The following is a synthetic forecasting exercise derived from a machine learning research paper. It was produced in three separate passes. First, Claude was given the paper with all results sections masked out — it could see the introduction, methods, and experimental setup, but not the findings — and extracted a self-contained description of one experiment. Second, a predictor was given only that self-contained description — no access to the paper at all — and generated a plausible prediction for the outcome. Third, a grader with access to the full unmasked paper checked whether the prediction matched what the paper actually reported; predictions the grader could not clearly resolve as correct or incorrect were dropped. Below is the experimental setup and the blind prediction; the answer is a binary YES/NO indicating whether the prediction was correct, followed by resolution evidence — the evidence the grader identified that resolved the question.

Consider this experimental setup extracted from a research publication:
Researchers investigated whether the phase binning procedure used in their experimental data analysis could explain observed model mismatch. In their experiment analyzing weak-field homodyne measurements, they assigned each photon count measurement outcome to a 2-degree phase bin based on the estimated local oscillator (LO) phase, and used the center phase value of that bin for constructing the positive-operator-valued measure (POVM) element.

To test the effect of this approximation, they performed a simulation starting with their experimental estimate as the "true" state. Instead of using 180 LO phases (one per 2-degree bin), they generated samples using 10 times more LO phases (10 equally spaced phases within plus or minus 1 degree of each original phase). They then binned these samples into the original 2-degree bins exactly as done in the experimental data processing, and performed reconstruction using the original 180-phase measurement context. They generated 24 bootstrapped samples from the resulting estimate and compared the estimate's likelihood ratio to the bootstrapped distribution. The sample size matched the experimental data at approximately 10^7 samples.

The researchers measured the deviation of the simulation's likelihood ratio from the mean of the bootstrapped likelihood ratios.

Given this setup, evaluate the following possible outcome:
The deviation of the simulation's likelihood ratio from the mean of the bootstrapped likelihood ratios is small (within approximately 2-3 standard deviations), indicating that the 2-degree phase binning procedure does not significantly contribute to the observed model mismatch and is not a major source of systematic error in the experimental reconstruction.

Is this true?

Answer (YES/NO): YES